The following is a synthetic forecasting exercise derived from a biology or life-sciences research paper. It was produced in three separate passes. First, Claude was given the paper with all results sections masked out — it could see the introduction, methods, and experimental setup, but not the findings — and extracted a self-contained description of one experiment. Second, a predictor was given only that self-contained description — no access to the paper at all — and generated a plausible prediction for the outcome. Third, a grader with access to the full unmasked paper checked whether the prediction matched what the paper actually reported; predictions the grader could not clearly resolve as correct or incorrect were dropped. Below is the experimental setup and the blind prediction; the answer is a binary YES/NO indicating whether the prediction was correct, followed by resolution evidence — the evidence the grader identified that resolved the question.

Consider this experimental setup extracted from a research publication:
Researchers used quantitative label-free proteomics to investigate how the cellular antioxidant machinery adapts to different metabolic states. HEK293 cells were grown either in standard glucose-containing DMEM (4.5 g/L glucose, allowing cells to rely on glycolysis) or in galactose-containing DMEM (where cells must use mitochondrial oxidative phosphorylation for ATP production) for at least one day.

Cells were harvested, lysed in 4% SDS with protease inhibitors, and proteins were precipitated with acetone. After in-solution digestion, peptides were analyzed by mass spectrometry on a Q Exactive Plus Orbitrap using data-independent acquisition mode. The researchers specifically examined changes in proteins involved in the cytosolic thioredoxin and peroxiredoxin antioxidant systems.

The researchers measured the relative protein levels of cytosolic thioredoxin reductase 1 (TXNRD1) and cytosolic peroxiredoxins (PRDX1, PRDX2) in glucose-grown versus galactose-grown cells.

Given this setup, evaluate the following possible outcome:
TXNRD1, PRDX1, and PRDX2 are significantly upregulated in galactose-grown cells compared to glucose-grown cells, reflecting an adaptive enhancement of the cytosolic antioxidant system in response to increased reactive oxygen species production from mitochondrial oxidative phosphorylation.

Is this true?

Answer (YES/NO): NO